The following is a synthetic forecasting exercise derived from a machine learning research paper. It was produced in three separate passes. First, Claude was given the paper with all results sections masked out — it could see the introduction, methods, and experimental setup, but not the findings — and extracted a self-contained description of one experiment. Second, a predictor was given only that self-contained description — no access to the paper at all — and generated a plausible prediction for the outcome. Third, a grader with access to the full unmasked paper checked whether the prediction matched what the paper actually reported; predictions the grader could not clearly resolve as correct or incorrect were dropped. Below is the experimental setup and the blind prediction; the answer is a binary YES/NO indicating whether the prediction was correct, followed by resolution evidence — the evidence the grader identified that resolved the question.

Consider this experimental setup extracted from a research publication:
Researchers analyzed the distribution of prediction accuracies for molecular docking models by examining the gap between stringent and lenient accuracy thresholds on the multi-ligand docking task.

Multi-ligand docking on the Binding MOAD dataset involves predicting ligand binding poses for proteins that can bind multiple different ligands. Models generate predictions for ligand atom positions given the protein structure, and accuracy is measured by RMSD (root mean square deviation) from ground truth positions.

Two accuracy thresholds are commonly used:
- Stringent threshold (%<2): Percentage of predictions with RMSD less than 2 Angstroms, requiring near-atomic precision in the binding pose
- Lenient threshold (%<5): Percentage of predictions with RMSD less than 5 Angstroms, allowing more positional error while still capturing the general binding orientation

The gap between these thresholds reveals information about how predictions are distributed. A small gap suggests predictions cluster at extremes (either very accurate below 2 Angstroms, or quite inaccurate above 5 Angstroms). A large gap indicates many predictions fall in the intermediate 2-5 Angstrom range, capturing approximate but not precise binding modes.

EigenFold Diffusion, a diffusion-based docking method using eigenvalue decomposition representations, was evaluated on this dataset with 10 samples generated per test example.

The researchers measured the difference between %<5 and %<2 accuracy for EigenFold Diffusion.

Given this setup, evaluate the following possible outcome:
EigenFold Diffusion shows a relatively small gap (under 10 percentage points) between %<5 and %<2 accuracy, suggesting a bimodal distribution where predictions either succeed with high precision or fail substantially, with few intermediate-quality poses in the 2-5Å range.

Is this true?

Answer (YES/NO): NO